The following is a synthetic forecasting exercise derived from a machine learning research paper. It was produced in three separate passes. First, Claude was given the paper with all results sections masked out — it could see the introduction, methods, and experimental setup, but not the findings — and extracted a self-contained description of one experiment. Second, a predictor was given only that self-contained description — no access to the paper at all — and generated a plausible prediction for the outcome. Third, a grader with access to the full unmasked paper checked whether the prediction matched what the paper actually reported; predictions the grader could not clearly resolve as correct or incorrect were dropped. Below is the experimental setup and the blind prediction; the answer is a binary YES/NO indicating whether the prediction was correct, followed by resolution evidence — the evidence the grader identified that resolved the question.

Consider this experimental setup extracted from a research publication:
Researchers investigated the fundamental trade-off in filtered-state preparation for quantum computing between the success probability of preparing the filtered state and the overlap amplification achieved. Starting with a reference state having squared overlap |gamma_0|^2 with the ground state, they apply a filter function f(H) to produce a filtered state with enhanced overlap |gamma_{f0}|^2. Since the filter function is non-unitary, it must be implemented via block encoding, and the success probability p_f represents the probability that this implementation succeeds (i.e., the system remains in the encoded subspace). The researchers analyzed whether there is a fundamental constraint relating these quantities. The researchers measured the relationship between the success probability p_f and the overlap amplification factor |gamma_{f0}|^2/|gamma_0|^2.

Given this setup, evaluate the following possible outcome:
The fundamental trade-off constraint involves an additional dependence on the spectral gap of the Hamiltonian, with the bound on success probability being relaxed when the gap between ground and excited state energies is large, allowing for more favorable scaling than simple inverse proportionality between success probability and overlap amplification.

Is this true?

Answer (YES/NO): NO